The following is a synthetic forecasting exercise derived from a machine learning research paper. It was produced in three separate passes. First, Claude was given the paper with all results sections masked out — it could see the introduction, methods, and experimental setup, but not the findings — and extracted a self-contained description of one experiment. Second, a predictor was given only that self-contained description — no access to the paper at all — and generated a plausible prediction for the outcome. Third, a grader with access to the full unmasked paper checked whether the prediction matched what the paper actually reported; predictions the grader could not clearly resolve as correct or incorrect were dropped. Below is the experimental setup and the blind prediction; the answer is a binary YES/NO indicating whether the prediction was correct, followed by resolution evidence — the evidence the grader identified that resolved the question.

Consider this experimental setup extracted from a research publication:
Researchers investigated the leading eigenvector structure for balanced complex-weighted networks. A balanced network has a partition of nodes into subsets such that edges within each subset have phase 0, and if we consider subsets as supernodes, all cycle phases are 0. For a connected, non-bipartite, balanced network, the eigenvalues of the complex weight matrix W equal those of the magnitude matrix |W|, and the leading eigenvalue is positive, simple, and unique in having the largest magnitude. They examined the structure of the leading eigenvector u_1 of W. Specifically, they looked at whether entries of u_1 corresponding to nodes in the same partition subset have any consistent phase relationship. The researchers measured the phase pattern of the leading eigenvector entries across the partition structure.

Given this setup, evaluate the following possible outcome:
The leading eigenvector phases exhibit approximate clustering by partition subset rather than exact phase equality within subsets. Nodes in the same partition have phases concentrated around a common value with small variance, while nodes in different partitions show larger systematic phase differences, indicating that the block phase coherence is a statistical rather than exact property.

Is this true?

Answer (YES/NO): NO